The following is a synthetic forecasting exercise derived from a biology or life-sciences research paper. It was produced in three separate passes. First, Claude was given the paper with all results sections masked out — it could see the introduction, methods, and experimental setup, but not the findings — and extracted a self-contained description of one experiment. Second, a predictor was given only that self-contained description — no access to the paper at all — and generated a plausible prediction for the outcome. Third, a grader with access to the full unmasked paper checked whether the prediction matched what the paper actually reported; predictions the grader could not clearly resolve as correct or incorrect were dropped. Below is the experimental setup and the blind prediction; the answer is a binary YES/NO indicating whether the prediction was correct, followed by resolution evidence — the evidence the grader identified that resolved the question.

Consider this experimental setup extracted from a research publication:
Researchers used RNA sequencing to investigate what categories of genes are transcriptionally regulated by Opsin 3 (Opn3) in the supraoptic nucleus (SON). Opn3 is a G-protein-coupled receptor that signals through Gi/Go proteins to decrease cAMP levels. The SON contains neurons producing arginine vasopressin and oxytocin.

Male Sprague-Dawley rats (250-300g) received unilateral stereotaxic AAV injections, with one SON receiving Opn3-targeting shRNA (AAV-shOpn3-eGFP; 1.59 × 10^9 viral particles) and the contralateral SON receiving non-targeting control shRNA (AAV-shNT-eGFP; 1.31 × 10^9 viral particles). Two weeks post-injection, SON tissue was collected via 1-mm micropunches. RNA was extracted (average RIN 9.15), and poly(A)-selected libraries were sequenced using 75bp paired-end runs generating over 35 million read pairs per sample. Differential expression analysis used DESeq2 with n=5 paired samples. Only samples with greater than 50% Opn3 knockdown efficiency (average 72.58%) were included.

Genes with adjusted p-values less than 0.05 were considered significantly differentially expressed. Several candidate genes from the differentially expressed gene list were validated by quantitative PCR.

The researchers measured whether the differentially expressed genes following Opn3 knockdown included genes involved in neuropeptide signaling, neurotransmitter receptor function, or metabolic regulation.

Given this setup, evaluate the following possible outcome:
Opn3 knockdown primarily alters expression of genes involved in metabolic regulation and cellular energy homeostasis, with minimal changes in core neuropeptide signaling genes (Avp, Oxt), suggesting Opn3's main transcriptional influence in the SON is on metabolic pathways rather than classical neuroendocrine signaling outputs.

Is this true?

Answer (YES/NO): NO